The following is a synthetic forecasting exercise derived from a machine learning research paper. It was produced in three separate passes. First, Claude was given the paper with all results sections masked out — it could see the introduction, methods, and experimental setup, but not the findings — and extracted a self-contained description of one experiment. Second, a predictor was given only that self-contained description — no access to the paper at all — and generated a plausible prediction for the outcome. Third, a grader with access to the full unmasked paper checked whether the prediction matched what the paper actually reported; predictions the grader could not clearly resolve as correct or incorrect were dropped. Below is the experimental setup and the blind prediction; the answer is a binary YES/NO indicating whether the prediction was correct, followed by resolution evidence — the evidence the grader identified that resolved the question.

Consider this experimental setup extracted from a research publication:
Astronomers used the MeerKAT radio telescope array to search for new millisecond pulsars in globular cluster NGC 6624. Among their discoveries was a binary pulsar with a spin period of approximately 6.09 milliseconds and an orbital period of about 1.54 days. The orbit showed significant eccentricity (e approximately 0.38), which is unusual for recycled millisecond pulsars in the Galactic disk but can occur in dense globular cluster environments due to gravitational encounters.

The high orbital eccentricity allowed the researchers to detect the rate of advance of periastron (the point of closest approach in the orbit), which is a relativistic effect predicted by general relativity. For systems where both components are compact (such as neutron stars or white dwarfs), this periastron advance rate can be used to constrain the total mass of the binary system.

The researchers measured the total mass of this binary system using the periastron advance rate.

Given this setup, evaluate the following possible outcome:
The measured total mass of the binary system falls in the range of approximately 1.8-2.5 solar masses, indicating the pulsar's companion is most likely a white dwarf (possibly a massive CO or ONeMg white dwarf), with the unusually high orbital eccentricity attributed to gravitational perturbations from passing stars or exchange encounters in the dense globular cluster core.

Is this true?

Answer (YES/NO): NO